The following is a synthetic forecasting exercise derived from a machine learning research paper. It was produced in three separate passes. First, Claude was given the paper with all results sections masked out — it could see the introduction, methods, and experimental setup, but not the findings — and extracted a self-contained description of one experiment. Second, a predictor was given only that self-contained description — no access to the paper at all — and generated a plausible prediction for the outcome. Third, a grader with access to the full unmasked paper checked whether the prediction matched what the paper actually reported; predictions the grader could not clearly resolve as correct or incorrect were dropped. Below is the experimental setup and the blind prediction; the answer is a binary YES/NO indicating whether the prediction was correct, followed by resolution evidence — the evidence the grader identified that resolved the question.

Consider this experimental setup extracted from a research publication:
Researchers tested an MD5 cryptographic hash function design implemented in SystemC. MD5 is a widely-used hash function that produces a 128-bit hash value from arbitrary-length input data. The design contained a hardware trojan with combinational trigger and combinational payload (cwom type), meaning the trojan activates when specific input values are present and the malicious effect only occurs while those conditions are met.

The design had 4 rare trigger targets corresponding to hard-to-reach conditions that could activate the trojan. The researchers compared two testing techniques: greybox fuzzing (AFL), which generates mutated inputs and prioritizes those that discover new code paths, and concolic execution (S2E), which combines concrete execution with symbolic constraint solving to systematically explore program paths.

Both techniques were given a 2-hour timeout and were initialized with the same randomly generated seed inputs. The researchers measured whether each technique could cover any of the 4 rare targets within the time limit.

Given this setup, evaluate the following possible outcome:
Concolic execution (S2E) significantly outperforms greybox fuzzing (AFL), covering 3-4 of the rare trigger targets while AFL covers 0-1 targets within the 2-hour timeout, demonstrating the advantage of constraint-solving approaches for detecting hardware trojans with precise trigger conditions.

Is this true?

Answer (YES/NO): NO